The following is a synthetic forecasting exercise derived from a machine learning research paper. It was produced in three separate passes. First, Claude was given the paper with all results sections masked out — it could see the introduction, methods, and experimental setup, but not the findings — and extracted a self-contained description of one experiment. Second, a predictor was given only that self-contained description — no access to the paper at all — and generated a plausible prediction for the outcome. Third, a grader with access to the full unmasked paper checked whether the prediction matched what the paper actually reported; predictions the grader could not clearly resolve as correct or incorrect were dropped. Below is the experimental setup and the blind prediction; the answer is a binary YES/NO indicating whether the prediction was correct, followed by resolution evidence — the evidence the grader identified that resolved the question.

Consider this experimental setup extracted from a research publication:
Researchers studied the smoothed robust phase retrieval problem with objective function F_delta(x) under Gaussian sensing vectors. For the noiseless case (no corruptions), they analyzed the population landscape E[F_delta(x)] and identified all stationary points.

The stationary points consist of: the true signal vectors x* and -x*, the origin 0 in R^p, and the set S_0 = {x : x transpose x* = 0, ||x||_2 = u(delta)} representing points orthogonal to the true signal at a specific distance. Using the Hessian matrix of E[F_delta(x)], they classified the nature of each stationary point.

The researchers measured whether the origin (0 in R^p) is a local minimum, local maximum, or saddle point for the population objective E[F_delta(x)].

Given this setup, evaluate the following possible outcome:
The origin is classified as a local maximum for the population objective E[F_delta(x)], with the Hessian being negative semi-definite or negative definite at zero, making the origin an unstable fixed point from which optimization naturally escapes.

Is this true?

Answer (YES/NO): YES